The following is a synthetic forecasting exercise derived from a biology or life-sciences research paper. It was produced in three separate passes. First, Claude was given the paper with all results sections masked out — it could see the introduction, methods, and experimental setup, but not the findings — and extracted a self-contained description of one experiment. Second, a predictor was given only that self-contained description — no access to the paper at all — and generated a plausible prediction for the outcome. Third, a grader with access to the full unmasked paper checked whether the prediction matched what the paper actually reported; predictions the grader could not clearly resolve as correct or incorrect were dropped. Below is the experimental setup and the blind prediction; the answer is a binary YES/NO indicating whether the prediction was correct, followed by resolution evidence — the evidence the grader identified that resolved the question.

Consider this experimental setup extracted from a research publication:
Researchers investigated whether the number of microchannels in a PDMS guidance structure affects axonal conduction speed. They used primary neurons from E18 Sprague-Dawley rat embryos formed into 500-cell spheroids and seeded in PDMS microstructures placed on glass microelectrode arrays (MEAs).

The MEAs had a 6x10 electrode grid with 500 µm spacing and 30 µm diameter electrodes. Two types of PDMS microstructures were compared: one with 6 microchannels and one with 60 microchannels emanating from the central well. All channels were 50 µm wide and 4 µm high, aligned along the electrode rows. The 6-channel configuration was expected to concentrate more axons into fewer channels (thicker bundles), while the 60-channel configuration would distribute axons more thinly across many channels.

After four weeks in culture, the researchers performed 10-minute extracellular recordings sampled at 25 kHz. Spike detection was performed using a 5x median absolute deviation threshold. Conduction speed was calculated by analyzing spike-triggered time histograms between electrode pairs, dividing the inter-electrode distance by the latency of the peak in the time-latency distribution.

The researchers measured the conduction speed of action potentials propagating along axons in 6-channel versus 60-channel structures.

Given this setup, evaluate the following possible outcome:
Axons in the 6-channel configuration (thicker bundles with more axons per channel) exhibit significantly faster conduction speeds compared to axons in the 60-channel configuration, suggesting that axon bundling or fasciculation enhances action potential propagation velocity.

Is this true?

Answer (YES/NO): NO